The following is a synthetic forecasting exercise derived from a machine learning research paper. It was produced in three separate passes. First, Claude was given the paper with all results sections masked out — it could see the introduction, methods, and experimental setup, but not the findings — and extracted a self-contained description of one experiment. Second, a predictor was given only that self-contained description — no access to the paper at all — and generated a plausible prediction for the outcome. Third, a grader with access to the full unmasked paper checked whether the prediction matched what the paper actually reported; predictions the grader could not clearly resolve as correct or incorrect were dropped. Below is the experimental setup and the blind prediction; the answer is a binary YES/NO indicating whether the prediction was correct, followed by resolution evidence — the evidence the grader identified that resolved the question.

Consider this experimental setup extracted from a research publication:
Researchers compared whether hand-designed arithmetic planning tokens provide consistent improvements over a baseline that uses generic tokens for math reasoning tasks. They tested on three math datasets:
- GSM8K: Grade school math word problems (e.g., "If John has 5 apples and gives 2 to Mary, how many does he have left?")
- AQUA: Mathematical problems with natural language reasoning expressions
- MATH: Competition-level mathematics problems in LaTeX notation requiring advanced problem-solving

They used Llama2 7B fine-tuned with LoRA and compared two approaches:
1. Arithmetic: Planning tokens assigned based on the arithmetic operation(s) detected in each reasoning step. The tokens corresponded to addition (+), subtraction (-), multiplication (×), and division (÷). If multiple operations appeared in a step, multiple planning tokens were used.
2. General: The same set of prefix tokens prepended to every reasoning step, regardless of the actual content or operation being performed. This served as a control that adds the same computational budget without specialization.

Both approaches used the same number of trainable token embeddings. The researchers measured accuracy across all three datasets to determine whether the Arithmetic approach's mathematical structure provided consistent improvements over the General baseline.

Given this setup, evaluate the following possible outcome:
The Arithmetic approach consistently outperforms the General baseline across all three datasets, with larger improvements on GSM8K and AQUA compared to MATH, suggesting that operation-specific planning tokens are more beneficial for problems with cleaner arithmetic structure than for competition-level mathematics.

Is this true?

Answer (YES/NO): NO